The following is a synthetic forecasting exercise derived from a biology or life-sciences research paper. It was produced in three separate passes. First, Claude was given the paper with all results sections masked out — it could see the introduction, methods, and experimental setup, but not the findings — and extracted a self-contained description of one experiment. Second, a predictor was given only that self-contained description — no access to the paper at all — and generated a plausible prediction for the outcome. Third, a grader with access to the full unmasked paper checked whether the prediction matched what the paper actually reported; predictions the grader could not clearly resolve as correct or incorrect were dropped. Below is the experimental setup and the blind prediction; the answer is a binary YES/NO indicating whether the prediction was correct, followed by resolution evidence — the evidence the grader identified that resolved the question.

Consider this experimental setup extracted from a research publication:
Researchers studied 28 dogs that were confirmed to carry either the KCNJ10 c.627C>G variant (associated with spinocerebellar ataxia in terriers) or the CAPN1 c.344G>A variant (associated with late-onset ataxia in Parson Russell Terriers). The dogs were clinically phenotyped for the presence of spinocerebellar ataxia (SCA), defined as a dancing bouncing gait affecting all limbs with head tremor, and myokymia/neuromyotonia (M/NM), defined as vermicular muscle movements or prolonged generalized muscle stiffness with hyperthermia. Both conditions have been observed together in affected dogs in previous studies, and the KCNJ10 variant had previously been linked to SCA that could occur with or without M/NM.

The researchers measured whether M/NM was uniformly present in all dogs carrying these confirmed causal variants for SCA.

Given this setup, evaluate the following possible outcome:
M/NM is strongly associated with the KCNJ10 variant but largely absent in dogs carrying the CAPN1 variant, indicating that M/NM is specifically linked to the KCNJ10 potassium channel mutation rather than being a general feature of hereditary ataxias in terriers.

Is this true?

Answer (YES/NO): NO